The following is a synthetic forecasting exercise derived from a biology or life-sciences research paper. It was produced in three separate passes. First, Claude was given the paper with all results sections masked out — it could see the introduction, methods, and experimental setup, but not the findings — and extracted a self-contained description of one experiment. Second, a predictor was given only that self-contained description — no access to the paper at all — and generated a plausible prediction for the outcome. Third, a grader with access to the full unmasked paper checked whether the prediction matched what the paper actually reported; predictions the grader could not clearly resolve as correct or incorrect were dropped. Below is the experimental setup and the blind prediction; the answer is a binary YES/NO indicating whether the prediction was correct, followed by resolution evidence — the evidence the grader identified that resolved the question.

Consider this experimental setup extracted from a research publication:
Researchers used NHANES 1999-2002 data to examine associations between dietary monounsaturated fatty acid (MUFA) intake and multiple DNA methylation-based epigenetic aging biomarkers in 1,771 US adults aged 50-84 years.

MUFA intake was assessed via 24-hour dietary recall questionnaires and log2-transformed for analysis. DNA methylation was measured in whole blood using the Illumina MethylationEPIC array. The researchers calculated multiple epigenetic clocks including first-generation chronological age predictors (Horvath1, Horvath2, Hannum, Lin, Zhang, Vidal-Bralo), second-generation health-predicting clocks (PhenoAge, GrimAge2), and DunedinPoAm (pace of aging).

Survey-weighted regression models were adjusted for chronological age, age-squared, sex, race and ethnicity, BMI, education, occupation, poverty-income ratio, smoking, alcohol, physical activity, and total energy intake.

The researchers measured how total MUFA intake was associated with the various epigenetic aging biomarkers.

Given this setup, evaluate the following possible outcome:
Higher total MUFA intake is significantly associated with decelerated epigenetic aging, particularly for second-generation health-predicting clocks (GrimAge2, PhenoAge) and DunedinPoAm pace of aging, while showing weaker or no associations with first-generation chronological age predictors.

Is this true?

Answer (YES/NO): NO